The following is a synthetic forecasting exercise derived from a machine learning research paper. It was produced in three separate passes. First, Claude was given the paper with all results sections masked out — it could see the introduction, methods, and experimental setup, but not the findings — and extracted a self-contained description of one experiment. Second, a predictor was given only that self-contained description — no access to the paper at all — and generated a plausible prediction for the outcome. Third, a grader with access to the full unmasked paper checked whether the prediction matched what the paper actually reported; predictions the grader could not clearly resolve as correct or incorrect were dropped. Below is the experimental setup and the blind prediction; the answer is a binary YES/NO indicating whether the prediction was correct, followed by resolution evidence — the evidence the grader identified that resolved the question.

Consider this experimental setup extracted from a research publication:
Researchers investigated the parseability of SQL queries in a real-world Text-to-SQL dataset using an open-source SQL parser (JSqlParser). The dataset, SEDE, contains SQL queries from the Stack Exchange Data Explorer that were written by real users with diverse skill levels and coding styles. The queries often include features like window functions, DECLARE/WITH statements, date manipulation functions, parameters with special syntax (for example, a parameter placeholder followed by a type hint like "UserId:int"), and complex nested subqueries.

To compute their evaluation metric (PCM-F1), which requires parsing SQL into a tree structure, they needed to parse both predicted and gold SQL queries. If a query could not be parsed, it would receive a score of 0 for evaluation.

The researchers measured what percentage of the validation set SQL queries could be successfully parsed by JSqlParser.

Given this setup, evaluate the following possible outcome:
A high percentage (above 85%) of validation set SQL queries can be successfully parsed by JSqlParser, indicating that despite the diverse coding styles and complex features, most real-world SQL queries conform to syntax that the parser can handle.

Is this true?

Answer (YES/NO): YES